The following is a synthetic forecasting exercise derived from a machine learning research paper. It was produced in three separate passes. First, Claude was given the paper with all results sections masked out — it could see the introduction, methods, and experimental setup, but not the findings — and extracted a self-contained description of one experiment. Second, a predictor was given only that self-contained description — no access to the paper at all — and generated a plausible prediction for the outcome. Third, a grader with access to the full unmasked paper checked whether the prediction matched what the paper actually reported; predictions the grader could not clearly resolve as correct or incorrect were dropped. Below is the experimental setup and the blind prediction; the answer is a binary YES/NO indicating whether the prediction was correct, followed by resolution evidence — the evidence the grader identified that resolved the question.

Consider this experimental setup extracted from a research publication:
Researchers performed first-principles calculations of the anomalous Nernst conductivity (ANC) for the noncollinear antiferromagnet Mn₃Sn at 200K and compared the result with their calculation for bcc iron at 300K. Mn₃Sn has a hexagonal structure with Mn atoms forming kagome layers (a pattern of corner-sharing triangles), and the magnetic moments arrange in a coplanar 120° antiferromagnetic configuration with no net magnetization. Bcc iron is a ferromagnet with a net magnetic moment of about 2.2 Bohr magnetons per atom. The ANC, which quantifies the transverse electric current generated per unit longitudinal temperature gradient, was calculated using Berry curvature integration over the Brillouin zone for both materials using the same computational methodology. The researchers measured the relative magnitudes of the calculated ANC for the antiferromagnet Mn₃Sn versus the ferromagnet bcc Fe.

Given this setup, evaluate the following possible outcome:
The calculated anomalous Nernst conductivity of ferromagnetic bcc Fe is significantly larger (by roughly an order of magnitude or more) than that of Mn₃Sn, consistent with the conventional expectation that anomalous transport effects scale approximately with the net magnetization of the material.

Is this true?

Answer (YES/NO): NO